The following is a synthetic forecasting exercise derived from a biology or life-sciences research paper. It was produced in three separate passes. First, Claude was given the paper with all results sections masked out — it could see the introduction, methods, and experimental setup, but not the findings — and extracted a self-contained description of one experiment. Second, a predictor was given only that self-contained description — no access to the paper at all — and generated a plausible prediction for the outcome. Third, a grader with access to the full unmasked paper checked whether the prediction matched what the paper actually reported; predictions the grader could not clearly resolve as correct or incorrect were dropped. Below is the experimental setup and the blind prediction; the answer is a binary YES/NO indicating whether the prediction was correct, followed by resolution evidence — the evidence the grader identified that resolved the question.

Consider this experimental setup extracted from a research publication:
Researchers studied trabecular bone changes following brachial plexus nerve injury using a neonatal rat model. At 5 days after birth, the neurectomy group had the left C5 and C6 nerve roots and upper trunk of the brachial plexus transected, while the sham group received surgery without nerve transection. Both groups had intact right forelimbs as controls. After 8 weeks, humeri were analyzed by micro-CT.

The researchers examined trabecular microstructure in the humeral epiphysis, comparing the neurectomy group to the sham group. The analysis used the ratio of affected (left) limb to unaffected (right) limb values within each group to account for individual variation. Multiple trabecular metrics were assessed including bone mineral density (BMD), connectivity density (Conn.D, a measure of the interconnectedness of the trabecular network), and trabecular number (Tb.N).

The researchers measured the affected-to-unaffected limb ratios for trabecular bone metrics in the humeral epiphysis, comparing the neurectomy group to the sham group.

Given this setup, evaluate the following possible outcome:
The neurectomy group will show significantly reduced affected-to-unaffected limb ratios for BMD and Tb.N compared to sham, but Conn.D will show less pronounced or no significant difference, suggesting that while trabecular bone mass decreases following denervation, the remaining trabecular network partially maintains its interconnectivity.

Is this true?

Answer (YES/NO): YES